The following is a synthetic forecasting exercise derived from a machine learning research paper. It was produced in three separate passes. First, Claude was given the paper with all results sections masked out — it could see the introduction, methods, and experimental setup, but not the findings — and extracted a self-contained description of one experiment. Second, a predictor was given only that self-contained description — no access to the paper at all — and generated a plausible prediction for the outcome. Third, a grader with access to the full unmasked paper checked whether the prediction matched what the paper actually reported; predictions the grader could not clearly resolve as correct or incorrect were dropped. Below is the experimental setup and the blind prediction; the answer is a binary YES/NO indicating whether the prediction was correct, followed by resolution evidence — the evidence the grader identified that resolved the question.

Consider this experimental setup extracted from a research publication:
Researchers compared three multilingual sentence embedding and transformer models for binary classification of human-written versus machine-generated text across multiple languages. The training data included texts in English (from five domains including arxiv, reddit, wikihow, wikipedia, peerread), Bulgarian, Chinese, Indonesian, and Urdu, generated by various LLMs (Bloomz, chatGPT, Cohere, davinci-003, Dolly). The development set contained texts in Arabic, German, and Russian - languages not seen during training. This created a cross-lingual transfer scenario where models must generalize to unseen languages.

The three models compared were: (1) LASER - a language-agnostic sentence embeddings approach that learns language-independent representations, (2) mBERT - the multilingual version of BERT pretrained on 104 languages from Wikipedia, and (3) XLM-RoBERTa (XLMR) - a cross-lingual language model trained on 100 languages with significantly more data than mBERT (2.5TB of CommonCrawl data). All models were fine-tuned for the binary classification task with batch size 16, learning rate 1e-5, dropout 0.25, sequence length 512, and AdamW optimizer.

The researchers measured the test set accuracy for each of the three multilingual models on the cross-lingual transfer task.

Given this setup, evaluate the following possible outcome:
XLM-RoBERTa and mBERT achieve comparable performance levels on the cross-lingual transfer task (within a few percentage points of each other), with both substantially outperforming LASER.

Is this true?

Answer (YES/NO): YES